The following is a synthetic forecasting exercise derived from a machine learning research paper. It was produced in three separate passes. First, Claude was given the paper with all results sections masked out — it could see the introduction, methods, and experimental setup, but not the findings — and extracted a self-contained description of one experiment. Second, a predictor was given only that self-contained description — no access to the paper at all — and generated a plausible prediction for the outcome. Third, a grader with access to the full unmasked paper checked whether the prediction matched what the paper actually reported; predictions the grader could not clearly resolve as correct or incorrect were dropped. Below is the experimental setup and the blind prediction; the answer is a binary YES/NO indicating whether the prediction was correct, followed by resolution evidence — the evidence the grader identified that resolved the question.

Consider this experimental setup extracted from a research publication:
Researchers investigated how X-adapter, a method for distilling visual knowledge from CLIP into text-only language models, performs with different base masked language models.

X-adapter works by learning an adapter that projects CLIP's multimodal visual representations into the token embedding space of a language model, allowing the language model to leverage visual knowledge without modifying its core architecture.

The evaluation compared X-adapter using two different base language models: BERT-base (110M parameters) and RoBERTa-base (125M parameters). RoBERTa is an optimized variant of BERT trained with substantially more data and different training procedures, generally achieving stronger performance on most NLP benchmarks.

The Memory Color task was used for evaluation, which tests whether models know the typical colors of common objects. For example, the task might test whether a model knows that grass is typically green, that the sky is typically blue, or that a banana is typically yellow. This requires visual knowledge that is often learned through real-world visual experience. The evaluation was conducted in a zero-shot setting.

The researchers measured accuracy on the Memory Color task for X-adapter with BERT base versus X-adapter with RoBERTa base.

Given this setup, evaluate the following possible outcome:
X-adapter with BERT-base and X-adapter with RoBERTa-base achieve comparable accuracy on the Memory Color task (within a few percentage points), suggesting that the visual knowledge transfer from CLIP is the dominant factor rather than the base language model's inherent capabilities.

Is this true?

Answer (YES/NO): NO